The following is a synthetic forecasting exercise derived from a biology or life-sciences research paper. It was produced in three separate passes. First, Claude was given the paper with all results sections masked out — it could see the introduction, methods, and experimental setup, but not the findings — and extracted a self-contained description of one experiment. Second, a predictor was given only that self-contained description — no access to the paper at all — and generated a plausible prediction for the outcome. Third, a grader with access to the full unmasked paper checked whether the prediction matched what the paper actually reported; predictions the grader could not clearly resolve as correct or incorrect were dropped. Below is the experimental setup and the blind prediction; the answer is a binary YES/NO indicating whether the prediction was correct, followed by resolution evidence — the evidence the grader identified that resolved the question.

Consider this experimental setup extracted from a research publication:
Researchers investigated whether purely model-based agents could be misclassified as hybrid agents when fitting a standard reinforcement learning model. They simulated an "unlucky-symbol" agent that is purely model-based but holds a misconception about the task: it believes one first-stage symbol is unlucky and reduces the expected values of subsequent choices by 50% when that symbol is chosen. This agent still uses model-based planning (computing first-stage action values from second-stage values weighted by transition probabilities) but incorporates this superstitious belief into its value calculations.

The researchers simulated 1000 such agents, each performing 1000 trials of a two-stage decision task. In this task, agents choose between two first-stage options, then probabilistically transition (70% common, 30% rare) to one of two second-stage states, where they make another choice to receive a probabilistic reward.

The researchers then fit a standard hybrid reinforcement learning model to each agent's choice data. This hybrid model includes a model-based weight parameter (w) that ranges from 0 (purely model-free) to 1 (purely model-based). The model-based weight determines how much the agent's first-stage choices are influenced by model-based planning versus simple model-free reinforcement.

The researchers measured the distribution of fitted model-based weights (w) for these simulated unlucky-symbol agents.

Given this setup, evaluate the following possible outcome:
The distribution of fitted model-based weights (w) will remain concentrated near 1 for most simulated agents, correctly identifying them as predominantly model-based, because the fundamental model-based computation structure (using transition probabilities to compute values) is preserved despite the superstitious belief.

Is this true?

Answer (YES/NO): NO